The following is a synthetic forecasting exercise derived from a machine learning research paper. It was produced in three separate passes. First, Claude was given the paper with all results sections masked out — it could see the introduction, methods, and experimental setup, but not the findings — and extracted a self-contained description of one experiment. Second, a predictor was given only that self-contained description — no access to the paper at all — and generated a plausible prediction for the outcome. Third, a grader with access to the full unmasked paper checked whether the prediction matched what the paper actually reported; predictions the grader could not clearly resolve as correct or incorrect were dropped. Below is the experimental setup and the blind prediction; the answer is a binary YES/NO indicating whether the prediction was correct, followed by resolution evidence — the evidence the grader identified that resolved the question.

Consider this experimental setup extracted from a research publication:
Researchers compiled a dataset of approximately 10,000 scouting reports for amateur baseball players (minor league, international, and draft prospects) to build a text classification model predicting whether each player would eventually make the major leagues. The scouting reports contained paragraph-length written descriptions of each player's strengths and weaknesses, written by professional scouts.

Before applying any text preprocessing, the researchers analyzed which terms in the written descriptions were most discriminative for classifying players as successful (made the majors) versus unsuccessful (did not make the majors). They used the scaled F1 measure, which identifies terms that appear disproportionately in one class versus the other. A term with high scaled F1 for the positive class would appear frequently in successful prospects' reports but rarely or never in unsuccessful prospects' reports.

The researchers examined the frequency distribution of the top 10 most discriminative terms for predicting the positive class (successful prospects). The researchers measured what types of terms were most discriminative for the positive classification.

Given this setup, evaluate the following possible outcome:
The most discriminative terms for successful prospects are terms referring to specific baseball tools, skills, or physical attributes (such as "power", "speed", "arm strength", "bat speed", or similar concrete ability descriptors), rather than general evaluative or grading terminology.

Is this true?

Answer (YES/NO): NO